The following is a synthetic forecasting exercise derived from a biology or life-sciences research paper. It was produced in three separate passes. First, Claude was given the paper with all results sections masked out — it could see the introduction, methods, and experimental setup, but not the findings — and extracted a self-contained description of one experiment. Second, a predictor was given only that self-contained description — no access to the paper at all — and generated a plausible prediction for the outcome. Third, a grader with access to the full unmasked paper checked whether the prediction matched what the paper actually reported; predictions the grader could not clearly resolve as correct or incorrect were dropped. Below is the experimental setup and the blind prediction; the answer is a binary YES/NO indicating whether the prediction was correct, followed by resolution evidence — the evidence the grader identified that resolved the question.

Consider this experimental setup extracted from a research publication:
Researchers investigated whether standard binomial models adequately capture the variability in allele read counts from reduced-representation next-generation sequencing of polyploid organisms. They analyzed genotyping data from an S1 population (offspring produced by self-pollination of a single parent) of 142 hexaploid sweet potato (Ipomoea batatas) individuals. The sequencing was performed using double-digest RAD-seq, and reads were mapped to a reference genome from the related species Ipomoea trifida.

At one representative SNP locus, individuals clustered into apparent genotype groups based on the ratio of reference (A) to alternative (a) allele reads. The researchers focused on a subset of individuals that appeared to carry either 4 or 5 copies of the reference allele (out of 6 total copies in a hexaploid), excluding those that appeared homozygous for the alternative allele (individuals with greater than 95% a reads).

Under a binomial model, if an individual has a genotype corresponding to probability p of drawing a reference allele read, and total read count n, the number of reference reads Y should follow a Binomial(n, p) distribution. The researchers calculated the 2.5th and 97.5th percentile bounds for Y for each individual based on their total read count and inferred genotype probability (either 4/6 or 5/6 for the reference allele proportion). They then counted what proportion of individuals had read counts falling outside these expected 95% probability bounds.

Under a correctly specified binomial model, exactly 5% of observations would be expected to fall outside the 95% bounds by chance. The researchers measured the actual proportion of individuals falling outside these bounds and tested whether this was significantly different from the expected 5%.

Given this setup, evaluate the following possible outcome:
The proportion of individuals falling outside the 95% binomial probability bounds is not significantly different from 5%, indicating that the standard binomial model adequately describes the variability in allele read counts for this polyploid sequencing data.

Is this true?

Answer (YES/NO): NO